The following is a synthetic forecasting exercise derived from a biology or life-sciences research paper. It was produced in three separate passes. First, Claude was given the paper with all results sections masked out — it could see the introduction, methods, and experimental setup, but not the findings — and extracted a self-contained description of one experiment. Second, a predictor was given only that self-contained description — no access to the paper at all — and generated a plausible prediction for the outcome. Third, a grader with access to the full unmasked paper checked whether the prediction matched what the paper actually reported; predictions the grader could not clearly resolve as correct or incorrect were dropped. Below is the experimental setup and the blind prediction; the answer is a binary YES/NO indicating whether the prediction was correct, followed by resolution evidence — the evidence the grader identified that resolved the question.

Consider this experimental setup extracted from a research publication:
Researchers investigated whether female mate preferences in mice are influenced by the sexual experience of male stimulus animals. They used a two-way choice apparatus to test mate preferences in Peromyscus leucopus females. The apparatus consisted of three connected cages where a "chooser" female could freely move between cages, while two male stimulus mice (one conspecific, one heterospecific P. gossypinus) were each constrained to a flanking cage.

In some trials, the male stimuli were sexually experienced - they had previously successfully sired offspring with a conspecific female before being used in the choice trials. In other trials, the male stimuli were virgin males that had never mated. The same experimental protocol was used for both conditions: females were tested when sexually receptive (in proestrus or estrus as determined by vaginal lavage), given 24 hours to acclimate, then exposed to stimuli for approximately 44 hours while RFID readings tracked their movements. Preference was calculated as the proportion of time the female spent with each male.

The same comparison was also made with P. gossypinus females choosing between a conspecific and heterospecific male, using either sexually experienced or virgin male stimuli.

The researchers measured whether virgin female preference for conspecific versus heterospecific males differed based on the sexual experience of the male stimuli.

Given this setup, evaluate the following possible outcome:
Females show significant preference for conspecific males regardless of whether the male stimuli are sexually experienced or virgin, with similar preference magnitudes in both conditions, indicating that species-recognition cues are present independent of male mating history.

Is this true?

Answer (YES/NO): YES